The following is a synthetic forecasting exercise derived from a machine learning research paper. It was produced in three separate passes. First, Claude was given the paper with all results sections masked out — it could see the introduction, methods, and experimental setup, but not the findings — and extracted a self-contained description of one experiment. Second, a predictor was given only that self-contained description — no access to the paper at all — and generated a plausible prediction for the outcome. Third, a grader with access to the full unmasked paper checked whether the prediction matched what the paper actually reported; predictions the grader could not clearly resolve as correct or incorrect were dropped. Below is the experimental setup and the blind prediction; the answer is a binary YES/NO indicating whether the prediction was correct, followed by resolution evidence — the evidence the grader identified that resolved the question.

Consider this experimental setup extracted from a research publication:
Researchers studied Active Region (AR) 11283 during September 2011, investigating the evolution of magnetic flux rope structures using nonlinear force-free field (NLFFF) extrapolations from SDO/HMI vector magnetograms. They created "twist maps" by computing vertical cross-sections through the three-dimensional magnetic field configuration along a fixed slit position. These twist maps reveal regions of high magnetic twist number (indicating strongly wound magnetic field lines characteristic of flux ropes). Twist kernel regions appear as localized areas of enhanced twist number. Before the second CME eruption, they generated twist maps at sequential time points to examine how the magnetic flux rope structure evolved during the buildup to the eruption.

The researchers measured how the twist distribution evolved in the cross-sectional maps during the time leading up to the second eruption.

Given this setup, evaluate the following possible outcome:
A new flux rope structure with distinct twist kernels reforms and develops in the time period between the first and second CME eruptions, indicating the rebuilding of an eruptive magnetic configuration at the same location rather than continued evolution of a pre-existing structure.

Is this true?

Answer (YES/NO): NO